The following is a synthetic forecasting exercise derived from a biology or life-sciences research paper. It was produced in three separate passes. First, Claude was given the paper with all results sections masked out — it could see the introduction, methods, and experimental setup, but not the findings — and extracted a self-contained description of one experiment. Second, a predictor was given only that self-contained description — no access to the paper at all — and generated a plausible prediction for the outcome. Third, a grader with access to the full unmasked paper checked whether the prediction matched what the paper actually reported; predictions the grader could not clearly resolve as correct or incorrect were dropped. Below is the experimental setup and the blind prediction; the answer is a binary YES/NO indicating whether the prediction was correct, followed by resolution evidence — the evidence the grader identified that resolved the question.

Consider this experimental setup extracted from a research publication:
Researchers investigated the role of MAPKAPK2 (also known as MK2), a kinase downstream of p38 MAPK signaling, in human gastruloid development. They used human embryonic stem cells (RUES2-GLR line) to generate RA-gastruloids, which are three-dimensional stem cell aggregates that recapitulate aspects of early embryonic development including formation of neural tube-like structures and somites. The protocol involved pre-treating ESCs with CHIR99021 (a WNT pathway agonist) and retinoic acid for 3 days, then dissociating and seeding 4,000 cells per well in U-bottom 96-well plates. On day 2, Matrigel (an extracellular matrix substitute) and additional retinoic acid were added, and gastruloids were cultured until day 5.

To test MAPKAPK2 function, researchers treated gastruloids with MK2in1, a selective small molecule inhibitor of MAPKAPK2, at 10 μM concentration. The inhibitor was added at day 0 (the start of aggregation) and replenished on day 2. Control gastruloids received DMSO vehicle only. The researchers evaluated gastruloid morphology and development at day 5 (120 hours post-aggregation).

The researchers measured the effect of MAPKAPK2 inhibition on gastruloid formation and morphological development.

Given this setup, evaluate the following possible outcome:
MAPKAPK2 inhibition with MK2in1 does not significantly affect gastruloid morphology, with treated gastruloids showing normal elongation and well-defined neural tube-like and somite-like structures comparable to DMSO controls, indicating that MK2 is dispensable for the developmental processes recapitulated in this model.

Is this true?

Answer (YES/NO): NO